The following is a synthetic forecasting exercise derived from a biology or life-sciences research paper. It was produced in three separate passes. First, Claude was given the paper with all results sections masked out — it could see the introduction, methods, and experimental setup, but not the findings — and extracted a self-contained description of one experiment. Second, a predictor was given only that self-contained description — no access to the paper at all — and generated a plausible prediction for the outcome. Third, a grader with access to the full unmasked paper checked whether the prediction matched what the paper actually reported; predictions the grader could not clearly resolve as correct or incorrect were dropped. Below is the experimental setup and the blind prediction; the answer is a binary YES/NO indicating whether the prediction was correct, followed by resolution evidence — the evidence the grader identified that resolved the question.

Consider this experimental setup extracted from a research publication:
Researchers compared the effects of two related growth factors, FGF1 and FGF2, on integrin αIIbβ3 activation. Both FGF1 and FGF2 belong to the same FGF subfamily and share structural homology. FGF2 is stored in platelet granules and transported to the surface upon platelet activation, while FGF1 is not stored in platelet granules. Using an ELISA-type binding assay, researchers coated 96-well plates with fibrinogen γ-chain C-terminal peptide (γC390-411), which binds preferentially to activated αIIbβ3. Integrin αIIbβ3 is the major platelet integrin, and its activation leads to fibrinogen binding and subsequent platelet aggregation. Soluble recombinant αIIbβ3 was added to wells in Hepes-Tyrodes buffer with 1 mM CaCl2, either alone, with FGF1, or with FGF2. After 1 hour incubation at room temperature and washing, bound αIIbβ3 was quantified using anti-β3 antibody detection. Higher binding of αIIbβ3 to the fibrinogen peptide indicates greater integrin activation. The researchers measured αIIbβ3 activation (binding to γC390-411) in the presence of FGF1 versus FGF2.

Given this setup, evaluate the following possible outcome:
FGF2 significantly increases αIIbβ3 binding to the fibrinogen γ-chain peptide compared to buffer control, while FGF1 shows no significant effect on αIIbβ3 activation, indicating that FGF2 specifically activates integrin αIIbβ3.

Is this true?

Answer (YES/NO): YES